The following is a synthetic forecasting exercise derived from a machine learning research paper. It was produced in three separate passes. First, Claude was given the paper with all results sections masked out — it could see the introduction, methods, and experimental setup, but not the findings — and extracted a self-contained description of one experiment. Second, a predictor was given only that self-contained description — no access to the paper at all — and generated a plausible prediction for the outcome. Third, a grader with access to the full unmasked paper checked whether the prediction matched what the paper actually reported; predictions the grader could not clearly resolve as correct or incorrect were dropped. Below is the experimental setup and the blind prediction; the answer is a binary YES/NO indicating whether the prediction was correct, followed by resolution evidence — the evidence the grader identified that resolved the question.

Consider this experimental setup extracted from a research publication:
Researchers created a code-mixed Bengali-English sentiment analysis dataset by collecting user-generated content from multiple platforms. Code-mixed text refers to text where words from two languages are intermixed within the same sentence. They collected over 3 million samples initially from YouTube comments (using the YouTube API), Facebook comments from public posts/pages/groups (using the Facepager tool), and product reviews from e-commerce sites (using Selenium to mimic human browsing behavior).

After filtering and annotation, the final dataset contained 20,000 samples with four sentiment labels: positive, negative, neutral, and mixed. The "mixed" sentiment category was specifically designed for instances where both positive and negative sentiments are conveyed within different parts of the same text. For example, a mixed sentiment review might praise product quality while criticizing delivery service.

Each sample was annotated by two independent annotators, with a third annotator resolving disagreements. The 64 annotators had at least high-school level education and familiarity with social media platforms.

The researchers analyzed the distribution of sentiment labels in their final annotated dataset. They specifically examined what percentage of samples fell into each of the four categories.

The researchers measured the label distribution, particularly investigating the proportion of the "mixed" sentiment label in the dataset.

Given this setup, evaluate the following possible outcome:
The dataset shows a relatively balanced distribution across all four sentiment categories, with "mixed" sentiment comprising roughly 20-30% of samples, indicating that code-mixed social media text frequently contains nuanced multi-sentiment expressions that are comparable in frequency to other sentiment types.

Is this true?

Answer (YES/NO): NO